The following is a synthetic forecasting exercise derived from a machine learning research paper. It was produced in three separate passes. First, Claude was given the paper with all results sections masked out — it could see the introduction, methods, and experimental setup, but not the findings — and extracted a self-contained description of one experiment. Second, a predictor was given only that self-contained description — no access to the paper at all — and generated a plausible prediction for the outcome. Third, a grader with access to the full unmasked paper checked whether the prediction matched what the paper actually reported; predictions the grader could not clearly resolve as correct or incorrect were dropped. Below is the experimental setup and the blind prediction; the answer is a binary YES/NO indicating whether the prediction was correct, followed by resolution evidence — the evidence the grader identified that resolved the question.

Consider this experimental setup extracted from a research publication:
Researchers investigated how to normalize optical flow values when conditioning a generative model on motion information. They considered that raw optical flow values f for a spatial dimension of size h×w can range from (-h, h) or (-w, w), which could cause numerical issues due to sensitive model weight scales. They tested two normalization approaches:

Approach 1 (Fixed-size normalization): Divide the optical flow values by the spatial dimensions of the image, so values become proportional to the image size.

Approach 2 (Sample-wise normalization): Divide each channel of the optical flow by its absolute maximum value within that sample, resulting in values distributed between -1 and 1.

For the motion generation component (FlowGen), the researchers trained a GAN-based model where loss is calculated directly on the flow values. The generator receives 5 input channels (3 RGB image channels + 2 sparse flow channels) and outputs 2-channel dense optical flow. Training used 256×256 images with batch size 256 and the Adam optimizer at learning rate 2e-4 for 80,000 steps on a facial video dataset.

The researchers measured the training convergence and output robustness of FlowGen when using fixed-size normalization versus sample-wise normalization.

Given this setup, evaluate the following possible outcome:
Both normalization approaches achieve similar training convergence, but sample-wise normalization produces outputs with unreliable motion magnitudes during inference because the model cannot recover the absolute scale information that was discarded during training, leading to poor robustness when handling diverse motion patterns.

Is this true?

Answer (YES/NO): NO